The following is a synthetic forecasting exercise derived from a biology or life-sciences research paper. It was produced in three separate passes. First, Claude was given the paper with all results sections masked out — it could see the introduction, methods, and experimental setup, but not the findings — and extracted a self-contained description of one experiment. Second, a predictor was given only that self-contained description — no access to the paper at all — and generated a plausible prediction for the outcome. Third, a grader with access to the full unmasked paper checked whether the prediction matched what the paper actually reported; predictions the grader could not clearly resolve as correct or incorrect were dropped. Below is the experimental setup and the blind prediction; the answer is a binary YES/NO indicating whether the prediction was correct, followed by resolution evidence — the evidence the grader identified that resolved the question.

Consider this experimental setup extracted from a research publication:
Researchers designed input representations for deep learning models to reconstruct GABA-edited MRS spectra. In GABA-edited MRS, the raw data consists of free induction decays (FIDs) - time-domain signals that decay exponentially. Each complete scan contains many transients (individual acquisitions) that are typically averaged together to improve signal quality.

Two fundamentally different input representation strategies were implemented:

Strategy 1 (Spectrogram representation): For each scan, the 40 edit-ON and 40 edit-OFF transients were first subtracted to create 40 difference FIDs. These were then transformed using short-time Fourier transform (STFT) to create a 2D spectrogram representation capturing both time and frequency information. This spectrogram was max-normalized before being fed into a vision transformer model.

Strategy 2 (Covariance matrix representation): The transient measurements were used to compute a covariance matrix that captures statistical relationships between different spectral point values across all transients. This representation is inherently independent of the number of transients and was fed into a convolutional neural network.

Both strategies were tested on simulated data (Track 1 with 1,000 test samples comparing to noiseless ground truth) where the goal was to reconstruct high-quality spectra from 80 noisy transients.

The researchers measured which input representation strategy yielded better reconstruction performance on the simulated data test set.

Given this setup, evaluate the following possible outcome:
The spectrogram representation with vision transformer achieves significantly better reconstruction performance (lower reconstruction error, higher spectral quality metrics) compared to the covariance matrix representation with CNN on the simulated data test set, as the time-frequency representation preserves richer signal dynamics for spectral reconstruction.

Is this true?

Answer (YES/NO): NO